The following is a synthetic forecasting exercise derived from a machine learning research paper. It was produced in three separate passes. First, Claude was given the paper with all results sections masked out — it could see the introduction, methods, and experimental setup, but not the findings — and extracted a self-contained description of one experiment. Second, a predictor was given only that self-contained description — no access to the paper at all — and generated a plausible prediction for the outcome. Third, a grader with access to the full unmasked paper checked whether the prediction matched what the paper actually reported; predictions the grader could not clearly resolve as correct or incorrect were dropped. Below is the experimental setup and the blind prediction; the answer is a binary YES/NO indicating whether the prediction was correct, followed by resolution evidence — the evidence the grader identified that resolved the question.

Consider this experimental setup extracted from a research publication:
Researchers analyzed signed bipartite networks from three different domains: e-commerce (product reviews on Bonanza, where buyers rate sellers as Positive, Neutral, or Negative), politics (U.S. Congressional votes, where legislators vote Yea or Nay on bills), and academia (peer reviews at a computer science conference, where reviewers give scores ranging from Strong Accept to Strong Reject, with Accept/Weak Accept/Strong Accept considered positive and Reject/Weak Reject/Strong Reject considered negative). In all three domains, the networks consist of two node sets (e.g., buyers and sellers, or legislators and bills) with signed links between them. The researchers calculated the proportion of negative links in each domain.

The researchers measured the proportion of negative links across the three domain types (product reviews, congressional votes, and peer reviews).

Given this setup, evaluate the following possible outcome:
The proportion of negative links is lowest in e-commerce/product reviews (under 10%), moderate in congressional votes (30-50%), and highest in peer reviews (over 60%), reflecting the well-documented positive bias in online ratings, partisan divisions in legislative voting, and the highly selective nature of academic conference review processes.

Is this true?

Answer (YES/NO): YES